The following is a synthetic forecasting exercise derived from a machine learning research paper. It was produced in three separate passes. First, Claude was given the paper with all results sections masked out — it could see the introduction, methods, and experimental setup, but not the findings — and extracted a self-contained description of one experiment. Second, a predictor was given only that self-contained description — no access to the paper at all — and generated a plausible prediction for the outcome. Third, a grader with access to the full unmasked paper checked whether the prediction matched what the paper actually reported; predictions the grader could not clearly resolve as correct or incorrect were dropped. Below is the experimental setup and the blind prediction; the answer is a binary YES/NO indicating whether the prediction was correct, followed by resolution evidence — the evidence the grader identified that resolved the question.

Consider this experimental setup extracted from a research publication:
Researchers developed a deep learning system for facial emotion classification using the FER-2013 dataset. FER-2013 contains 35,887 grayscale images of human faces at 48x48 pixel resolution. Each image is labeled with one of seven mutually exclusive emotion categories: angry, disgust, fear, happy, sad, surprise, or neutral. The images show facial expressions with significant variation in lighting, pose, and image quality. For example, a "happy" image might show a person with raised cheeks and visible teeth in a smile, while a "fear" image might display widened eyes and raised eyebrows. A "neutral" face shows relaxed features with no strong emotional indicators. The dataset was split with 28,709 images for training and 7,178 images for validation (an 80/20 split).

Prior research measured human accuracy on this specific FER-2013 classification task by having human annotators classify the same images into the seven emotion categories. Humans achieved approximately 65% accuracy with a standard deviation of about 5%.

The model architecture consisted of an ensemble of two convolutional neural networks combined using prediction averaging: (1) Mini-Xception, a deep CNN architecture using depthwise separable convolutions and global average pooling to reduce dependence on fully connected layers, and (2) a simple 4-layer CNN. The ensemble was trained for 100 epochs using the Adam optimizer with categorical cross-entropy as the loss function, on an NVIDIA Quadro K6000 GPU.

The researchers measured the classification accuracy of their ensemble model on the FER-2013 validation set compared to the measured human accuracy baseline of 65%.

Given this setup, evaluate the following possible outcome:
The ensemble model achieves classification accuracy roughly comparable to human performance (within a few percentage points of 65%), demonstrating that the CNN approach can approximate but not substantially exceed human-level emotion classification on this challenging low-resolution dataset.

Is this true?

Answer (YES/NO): NO